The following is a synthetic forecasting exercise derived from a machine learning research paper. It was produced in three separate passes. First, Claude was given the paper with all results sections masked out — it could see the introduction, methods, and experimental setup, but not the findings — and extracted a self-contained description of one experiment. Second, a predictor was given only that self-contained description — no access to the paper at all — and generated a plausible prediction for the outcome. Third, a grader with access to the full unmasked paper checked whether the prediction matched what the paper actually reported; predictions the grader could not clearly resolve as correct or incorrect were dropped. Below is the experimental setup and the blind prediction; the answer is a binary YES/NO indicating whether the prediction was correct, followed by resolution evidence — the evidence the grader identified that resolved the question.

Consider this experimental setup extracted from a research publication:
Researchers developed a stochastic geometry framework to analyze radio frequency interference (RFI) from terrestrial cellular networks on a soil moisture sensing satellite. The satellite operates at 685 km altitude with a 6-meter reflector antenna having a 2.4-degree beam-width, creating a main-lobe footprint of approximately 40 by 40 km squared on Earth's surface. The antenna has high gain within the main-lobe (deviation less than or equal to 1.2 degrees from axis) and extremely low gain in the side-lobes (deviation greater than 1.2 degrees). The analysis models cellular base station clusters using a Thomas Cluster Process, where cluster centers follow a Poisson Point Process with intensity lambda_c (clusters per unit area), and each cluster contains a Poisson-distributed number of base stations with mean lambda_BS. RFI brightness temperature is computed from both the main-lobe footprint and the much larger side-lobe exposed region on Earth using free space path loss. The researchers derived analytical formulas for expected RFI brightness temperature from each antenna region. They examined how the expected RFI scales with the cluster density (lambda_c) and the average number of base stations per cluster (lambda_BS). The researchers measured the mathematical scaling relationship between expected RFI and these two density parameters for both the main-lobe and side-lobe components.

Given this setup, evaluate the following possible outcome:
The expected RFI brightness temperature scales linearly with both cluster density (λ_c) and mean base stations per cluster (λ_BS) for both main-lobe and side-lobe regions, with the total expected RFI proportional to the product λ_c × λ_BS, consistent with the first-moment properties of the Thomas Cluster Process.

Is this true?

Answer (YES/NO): YES